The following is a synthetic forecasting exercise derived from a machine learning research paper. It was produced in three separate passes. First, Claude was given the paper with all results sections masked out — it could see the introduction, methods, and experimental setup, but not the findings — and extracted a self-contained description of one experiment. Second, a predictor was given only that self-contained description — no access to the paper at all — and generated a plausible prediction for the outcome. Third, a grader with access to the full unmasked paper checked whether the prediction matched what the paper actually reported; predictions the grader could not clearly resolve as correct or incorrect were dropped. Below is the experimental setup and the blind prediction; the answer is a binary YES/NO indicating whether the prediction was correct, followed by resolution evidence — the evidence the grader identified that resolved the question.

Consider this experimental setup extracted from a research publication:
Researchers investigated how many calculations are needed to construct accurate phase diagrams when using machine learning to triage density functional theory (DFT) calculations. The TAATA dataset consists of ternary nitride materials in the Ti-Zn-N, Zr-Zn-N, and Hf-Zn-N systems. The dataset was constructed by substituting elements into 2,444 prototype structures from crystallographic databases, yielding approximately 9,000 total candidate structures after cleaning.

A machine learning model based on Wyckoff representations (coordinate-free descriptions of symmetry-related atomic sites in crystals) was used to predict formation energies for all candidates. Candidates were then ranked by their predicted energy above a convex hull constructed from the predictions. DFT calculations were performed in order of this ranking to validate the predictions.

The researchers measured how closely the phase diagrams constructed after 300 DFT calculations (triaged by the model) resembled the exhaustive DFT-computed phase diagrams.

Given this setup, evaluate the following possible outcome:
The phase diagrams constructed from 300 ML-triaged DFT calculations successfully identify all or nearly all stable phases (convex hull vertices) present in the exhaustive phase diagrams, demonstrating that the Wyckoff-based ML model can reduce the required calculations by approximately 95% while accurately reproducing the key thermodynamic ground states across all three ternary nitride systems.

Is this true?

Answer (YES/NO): NO